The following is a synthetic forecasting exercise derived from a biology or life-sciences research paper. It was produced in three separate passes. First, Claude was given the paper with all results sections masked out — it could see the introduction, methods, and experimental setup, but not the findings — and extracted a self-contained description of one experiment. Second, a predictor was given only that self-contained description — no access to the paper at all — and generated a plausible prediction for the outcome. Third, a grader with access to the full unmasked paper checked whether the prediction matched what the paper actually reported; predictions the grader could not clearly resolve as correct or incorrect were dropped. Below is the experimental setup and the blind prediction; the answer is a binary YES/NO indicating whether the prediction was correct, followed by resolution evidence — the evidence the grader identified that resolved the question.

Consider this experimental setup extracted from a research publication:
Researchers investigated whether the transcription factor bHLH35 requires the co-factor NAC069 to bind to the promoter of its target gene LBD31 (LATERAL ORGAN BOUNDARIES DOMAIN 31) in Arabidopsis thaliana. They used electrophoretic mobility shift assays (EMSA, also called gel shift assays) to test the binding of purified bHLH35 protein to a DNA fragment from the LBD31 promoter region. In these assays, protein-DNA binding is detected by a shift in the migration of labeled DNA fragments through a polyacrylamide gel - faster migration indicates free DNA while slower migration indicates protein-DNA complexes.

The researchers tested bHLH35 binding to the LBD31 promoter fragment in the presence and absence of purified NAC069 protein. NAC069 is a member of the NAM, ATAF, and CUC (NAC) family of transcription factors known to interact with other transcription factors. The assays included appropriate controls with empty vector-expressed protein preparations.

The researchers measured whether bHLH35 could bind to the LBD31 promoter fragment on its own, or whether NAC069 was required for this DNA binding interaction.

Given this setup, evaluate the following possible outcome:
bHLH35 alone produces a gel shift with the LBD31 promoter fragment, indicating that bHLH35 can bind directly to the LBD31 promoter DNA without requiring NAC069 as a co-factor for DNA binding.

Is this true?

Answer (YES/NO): NO